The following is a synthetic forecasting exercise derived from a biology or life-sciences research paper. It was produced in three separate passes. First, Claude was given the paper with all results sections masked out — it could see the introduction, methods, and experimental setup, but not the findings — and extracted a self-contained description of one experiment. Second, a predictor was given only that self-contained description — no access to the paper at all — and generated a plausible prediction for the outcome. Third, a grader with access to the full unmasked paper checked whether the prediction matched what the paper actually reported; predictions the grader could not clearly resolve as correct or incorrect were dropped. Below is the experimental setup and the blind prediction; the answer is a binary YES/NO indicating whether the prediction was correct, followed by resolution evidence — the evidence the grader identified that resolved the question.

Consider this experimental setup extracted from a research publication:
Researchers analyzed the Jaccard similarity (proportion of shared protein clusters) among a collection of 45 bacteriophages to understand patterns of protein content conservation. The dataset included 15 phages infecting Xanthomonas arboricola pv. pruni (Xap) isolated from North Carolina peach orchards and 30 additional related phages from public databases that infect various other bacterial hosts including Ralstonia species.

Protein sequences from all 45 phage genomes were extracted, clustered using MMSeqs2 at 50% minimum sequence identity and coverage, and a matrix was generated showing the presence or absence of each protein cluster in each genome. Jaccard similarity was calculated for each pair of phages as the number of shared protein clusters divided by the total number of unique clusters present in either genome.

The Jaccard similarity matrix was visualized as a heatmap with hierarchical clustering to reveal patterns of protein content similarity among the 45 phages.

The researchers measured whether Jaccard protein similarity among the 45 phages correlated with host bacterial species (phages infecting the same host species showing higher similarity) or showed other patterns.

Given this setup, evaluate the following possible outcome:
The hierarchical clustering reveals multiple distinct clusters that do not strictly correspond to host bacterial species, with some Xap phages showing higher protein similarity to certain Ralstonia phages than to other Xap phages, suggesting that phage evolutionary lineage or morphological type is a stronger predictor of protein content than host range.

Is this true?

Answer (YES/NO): NO